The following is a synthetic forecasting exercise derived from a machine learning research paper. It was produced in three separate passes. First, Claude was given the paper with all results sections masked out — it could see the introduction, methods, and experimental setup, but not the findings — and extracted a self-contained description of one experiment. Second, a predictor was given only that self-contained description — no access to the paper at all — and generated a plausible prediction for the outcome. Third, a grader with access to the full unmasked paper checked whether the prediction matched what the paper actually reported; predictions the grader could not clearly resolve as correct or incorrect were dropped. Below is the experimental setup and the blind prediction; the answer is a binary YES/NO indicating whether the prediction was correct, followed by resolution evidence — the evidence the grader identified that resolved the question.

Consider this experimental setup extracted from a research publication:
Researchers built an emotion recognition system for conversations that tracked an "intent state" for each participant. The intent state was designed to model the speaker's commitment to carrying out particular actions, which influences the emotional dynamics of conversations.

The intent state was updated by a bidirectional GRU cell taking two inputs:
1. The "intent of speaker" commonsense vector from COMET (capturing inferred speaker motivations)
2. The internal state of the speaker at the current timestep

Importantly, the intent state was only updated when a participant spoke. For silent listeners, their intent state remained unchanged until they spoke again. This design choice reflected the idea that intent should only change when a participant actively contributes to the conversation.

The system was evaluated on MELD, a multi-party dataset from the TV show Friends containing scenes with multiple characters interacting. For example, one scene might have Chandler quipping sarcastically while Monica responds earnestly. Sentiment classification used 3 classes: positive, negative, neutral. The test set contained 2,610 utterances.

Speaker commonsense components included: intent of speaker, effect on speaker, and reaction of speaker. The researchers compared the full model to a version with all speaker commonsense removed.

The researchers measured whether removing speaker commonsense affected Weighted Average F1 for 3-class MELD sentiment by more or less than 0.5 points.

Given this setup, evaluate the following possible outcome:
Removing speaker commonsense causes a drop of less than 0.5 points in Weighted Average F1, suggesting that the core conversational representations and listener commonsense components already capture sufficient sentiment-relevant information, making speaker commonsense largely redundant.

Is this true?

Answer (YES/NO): YES